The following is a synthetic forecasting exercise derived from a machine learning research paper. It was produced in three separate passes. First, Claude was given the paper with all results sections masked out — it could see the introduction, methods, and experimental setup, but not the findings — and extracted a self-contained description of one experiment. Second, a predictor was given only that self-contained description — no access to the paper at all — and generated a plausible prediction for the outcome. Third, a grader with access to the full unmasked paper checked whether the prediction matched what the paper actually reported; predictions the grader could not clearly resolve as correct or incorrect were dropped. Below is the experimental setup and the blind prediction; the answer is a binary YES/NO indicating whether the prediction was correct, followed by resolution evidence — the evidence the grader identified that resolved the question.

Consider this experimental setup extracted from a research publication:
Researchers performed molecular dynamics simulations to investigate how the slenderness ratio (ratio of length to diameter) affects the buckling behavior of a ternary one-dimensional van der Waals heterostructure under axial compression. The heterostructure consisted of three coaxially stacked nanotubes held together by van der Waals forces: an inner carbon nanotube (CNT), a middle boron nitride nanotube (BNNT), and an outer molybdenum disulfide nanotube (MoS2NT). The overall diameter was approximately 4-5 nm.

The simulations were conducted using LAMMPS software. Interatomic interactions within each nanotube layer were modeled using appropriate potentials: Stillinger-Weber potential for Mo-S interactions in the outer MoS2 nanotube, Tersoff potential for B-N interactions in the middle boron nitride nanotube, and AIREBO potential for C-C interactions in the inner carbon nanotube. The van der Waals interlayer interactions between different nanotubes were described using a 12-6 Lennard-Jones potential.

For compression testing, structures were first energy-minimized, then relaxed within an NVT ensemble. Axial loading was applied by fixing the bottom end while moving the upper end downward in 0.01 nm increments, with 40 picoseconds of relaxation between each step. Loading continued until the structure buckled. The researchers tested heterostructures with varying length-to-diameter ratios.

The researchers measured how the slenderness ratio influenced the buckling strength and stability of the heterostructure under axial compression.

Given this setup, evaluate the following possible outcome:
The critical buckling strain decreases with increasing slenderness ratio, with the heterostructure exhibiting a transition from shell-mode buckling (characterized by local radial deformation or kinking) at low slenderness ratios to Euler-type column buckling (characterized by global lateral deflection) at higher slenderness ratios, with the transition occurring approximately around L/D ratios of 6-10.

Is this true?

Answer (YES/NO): NO